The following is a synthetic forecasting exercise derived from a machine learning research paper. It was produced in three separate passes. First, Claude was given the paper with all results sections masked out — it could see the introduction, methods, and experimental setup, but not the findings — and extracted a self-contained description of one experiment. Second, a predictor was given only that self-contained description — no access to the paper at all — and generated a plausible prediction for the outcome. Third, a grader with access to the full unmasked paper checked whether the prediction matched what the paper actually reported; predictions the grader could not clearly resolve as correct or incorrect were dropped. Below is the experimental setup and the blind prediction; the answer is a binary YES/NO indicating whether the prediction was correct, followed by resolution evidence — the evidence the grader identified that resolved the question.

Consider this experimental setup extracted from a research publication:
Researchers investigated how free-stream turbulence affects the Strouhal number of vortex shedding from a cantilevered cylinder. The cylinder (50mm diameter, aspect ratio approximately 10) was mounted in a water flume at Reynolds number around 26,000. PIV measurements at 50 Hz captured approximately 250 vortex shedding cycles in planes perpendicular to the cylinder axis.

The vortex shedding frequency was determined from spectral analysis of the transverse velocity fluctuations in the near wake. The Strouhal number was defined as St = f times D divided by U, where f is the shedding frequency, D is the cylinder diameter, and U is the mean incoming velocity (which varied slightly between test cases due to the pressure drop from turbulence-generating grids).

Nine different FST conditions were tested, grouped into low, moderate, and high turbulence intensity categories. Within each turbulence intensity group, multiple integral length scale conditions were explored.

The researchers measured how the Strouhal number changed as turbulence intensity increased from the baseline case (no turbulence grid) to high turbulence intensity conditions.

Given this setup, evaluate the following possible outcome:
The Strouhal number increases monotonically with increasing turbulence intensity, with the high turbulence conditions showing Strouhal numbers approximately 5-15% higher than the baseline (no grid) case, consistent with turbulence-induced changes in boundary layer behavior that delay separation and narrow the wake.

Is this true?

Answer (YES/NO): NO